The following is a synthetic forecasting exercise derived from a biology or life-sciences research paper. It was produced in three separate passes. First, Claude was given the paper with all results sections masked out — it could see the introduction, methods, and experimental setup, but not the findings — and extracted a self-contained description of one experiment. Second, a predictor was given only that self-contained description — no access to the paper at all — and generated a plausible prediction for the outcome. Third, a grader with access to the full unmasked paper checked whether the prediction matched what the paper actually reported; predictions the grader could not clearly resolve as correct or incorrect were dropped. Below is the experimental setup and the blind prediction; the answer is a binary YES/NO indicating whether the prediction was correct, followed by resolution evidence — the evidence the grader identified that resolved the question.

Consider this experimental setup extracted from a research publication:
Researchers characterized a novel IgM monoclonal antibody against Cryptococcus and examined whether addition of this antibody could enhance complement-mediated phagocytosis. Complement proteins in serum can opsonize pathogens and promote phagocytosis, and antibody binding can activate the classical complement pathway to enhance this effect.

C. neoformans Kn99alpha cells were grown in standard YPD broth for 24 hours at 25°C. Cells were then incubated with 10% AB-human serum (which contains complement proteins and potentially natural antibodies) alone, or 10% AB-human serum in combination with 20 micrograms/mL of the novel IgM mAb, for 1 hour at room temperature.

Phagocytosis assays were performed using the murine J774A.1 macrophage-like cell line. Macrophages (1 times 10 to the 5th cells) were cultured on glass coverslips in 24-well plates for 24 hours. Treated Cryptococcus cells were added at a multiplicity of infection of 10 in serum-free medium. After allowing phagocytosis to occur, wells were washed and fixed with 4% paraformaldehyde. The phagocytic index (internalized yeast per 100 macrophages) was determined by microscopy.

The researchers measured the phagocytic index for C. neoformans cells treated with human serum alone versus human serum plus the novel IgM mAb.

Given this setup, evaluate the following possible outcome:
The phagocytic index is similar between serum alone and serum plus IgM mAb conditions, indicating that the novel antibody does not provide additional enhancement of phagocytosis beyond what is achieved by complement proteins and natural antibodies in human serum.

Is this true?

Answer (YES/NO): YES